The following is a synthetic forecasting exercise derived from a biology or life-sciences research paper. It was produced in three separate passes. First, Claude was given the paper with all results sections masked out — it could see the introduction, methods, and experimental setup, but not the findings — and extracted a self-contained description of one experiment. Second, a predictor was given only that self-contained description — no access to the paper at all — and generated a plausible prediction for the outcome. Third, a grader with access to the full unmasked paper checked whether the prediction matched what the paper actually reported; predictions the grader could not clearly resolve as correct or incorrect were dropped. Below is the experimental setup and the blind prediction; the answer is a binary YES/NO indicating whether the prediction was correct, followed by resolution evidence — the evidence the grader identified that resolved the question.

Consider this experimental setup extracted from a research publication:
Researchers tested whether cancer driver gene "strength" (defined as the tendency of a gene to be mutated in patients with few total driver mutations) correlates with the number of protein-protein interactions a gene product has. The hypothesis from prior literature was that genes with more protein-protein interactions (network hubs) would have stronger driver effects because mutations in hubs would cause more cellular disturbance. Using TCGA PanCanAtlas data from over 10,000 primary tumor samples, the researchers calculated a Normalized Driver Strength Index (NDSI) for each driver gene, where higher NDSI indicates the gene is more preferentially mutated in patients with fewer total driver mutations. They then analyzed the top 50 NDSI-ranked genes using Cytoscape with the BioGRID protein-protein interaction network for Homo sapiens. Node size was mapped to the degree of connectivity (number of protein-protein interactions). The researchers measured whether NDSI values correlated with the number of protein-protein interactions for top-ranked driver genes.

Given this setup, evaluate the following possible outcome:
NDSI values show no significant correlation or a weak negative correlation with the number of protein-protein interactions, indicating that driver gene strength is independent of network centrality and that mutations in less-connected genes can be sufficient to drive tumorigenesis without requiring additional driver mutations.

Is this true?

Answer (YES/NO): YES